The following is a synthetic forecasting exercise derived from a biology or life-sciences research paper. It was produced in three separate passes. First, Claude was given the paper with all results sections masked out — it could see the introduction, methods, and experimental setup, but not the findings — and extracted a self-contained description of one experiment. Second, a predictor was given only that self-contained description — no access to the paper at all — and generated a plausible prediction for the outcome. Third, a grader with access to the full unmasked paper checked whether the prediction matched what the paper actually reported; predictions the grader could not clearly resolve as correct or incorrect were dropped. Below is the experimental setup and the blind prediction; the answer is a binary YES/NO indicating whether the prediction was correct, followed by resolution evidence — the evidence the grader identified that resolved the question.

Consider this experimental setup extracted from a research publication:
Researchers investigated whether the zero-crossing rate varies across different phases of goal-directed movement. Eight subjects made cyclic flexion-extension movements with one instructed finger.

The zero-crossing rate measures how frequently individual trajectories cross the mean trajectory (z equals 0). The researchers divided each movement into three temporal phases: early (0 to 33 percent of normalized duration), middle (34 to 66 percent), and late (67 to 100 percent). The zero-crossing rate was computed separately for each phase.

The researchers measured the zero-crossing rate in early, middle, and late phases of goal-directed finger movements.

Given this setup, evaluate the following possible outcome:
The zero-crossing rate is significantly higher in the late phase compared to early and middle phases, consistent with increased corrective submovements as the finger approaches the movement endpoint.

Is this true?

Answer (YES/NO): NO